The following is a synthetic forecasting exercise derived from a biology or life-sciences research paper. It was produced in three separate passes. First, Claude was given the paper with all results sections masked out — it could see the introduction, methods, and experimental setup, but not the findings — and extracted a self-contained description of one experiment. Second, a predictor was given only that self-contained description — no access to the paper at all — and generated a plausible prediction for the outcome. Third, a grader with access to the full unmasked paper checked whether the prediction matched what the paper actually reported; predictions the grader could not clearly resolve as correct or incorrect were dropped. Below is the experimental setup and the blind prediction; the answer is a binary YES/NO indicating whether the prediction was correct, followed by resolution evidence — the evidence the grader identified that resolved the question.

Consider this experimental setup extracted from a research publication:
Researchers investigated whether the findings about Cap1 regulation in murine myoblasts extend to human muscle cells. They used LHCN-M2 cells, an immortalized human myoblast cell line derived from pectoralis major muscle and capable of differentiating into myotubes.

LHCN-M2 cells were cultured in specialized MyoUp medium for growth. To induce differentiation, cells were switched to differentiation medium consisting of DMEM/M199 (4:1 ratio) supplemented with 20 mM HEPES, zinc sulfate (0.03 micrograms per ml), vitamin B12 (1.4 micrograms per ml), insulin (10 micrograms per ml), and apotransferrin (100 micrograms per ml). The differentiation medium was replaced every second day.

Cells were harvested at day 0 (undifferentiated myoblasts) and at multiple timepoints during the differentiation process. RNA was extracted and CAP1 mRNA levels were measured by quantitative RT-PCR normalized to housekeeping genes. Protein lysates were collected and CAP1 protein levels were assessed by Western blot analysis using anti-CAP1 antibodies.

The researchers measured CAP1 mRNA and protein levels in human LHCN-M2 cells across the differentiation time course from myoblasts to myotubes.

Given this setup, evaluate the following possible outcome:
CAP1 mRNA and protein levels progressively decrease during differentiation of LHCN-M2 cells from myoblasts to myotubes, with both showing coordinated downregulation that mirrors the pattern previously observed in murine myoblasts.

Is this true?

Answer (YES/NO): YES